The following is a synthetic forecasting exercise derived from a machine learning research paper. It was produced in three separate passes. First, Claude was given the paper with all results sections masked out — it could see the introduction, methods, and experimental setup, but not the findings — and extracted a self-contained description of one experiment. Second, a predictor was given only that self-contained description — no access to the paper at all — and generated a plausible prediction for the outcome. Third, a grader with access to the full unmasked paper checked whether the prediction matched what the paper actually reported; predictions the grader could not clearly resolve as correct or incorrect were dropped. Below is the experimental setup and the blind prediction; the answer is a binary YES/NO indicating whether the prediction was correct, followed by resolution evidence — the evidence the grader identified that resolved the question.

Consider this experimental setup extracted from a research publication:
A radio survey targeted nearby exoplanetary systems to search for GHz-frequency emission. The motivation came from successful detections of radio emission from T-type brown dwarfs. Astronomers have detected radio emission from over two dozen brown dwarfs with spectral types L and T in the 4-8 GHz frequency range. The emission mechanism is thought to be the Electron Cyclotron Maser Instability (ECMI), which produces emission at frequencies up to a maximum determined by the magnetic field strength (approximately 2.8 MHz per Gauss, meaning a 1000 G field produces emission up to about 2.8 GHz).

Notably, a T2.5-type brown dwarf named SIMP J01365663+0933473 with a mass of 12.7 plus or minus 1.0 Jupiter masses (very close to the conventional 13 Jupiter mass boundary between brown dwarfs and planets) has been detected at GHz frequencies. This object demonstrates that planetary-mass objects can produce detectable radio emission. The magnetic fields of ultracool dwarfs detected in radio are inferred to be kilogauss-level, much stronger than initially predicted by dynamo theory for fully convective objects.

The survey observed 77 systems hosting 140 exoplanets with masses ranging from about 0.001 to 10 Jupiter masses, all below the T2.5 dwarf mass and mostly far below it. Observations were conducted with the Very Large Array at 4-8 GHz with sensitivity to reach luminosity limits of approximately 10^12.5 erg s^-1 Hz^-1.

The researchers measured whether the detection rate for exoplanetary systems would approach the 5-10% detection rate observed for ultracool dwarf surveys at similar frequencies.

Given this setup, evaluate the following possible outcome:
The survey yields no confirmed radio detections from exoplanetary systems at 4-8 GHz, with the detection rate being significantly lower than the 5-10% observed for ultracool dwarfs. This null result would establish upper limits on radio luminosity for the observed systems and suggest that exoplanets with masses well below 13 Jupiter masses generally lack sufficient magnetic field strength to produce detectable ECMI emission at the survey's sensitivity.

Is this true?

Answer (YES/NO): NO